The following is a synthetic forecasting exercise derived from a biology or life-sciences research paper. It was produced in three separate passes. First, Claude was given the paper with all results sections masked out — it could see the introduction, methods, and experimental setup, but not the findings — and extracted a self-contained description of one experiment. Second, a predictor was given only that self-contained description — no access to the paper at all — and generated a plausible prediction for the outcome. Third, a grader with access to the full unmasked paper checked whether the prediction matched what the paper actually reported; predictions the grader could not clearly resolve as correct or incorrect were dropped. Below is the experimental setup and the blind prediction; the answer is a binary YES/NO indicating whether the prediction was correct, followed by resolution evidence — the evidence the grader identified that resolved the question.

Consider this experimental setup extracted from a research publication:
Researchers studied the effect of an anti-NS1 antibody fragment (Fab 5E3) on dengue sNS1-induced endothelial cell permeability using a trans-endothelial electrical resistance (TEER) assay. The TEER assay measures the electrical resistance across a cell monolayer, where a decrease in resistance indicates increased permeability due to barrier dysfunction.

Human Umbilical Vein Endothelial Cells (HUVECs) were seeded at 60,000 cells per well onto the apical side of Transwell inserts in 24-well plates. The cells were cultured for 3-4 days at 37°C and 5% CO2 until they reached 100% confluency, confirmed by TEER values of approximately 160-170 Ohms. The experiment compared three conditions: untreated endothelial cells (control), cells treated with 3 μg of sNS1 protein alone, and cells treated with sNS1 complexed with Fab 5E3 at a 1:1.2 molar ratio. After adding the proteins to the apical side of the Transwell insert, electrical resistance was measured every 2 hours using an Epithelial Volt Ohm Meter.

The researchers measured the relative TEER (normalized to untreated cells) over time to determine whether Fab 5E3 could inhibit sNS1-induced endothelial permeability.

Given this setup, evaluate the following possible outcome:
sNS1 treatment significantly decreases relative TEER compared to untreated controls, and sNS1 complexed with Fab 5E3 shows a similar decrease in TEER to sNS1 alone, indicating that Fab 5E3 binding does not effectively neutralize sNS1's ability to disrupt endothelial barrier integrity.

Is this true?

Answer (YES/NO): NO